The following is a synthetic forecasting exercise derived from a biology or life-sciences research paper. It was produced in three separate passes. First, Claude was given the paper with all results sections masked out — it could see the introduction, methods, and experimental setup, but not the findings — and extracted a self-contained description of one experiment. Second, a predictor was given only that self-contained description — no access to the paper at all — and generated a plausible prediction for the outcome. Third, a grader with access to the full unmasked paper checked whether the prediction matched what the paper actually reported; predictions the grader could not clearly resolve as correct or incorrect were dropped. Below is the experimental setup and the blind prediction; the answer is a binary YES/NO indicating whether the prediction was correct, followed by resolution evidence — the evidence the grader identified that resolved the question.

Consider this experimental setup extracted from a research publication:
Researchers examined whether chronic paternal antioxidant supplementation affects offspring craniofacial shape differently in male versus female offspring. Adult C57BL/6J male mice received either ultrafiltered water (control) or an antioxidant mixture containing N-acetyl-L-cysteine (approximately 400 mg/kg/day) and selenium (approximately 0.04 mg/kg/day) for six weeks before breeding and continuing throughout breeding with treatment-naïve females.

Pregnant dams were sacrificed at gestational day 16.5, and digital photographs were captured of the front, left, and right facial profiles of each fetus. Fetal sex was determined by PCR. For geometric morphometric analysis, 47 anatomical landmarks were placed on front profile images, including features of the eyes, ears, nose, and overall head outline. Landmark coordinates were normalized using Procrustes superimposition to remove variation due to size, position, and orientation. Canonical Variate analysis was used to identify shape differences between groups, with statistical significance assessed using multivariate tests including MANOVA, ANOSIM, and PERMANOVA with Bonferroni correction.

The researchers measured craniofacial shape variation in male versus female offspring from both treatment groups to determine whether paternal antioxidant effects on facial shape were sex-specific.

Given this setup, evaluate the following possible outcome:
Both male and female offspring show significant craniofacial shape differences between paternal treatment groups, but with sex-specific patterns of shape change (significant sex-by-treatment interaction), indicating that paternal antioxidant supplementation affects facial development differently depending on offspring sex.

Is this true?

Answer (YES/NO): YES